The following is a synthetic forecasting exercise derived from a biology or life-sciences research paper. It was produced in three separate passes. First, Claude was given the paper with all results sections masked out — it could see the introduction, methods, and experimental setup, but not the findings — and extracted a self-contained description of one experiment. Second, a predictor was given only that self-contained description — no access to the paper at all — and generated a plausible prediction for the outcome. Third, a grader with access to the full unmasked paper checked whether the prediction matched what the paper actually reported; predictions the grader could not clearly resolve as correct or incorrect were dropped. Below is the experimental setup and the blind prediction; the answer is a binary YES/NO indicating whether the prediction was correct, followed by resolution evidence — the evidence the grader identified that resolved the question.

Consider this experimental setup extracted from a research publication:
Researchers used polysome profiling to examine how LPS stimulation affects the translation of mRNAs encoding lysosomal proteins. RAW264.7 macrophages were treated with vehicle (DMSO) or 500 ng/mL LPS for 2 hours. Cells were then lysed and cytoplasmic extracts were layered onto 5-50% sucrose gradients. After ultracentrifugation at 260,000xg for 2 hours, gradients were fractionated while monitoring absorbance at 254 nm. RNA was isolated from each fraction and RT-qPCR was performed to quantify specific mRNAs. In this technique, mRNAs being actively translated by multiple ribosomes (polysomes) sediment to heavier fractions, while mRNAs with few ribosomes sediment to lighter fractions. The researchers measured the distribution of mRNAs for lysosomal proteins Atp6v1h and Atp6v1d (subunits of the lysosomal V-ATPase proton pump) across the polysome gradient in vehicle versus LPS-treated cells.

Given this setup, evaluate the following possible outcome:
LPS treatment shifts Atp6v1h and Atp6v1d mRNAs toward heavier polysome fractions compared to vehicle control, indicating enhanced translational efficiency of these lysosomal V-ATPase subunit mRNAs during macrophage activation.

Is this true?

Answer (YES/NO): YES